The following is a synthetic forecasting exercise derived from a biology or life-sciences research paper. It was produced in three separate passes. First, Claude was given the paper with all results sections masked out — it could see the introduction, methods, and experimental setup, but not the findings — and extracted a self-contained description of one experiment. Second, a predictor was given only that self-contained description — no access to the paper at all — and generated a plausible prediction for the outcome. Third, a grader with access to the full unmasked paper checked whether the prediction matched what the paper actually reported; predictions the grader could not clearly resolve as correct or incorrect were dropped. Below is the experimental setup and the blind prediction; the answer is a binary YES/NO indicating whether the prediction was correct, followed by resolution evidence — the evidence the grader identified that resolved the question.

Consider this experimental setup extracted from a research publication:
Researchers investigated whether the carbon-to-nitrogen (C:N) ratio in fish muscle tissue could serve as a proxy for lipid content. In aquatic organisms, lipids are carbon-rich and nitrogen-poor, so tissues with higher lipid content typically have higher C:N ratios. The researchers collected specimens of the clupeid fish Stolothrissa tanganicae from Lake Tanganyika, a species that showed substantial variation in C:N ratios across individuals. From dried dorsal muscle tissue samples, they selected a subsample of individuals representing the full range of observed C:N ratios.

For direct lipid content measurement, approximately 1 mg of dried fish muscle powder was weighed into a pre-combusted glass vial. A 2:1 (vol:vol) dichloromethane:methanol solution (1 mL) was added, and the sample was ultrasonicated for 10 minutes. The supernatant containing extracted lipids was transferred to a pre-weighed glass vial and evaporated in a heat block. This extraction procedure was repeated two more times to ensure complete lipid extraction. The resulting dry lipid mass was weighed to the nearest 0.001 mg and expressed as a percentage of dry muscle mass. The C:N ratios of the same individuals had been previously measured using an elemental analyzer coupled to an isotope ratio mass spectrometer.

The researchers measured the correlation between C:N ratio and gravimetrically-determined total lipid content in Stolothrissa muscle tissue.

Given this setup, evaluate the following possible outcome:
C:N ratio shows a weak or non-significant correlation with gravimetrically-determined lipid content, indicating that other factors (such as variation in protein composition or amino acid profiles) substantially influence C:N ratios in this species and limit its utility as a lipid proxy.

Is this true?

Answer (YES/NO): NO